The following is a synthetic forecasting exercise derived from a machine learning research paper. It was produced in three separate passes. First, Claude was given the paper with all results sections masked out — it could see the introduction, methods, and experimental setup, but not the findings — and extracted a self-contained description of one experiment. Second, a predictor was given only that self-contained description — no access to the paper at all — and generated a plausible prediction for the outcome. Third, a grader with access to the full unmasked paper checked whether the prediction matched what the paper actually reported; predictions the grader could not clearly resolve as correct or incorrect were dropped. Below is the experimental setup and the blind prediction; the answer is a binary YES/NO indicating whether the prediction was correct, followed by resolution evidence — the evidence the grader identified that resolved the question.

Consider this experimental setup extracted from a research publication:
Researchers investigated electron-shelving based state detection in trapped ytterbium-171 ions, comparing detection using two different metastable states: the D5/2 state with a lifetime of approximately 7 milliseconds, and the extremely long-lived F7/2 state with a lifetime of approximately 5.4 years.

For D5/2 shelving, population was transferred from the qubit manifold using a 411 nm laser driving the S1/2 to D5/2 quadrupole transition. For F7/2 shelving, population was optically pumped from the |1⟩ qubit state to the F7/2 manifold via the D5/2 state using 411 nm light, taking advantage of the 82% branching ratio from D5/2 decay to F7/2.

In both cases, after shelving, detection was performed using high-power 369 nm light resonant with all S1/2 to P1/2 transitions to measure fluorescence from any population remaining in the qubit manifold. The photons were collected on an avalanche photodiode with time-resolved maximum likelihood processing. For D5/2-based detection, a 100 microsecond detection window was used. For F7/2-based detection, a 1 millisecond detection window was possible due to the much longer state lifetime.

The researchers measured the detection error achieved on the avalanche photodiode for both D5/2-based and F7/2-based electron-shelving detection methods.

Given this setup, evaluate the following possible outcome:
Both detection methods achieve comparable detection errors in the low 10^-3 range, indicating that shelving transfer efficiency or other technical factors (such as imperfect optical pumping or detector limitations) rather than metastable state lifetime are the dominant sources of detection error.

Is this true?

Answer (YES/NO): NO